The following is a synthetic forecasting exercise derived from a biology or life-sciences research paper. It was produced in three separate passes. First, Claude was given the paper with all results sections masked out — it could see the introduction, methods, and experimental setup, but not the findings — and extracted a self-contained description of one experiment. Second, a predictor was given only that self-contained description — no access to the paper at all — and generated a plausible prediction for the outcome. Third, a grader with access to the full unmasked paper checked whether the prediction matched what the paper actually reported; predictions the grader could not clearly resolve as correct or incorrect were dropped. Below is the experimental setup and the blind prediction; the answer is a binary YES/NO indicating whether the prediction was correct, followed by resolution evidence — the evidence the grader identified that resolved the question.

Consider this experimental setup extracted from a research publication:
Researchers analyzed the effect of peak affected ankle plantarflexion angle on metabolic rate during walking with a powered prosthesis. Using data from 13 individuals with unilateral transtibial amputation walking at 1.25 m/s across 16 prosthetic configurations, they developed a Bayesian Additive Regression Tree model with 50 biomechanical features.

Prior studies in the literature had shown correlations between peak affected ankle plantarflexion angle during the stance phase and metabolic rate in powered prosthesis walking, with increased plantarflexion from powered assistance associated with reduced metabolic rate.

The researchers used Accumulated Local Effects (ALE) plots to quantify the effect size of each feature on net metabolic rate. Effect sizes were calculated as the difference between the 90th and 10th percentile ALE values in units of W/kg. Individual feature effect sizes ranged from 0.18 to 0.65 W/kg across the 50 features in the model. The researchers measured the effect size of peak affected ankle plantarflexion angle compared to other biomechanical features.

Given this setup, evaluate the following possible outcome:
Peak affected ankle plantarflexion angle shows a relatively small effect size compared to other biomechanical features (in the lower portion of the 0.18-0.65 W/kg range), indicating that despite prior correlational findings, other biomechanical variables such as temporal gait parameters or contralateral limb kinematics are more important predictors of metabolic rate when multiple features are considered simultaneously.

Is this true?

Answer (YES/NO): NO